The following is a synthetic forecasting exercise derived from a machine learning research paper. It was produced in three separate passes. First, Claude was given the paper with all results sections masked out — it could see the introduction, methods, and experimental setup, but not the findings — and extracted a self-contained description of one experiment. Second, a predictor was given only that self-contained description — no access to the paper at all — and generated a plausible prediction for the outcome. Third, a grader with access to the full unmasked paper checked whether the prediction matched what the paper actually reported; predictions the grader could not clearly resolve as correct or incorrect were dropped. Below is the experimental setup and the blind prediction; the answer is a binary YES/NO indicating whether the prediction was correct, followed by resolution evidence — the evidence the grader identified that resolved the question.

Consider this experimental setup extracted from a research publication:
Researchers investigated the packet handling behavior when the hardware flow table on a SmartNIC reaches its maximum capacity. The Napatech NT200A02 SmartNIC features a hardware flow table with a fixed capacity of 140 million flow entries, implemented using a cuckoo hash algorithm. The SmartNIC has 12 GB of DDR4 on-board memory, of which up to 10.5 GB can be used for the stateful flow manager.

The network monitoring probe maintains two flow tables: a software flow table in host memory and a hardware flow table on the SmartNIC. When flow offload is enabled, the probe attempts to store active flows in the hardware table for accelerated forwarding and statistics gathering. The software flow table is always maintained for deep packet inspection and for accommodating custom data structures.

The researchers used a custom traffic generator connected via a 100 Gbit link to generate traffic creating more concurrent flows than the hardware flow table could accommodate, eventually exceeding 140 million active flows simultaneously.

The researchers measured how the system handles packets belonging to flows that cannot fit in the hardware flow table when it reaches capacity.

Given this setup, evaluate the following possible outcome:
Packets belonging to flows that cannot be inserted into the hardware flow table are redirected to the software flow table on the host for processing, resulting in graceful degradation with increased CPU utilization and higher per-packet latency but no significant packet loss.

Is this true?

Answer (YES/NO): NO